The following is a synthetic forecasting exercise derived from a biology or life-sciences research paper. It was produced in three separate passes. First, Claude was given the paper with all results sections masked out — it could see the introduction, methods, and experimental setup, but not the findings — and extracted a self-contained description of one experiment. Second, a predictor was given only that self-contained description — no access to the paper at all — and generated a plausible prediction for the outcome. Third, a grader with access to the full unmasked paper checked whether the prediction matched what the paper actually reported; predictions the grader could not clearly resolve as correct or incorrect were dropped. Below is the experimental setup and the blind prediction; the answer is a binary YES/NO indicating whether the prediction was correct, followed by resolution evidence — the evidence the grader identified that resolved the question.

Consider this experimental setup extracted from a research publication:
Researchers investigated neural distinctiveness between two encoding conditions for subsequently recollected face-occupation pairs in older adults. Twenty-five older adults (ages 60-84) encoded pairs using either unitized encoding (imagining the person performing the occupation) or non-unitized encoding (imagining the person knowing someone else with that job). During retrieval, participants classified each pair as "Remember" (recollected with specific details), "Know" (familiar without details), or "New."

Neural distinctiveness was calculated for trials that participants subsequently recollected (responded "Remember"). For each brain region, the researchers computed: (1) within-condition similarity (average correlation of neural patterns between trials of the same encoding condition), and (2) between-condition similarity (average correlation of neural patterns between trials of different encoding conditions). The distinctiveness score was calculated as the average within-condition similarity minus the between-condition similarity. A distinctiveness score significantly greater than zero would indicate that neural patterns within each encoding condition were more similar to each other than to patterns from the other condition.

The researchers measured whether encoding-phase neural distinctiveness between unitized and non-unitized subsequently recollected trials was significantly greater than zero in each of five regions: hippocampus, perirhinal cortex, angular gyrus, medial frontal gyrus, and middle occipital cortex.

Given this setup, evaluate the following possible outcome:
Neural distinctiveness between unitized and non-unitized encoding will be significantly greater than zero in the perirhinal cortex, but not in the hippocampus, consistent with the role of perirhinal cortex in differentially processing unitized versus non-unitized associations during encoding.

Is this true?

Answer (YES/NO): NO